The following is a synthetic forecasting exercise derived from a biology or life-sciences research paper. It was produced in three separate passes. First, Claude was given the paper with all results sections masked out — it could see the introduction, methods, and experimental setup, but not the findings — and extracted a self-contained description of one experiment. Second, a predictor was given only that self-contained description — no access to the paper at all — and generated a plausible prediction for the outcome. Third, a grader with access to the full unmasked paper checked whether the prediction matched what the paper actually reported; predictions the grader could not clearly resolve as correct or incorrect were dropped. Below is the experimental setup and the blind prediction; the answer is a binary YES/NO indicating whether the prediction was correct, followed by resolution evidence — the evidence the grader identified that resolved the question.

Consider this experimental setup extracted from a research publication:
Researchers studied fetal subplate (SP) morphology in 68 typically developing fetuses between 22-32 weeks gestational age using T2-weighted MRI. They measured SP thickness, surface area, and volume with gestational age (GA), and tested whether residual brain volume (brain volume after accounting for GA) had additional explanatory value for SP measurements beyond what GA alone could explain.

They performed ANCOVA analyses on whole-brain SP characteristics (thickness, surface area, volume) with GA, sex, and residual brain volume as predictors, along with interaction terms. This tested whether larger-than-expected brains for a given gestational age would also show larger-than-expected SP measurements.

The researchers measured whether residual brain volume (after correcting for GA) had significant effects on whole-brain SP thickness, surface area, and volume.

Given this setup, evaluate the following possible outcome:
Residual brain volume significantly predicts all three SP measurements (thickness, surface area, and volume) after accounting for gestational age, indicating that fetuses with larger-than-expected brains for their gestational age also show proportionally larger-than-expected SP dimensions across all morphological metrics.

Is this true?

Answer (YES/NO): YES